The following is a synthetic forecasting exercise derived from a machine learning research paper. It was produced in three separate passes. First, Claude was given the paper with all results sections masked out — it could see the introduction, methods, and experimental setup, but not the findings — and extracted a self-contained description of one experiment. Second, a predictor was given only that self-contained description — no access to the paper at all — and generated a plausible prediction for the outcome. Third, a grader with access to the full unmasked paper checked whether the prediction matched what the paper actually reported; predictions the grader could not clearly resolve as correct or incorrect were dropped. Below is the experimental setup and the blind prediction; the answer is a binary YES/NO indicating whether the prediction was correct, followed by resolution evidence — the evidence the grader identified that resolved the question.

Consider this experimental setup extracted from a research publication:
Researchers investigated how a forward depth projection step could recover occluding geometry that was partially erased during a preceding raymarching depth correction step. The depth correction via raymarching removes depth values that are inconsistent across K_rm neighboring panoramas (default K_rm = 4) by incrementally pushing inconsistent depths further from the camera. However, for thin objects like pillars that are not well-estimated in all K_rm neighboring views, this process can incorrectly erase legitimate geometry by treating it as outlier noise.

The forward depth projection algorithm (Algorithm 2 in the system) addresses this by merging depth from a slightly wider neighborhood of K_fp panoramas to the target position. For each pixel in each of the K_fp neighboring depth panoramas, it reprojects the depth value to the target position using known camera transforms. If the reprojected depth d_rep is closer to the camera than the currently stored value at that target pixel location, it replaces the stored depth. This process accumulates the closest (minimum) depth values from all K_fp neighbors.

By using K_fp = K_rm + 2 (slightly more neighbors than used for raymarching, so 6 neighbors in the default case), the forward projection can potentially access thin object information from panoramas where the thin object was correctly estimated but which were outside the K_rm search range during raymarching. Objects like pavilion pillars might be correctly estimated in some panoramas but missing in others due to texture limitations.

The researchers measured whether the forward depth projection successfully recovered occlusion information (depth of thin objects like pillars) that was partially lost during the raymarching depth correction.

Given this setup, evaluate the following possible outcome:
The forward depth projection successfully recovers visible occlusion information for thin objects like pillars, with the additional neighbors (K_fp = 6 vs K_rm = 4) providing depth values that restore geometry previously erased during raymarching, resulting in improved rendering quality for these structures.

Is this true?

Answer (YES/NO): YES